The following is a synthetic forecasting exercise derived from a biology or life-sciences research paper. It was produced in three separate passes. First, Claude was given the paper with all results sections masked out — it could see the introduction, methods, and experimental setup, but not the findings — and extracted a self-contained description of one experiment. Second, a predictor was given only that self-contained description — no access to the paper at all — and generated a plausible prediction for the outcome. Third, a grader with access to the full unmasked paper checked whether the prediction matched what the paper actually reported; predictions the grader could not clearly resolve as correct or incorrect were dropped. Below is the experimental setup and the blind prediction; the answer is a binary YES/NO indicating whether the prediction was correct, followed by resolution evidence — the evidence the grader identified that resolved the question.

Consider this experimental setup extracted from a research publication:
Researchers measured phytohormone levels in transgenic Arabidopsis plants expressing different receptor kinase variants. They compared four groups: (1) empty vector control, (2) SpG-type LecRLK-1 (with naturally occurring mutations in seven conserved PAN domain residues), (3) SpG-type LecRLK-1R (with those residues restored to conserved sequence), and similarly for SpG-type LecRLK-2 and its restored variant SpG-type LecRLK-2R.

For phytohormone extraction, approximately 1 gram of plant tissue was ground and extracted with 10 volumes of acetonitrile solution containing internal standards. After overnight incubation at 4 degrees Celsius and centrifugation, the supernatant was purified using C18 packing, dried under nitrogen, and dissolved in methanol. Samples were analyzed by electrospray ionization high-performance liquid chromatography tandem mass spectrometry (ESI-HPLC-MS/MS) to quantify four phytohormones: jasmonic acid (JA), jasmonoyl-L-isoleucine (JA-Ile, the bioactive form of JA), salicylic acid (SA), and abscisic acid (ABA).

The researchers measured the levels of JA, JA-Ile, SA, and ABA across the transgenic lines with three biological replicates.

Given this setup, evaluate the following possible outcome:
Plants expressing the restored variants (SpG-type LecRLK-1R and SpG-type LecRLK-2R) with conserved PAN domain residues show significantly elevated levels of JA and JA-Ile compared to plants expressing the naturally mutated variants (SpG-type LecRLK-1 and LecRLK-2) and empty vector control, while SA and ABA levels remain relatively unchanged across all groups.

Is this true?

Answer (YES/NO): NO